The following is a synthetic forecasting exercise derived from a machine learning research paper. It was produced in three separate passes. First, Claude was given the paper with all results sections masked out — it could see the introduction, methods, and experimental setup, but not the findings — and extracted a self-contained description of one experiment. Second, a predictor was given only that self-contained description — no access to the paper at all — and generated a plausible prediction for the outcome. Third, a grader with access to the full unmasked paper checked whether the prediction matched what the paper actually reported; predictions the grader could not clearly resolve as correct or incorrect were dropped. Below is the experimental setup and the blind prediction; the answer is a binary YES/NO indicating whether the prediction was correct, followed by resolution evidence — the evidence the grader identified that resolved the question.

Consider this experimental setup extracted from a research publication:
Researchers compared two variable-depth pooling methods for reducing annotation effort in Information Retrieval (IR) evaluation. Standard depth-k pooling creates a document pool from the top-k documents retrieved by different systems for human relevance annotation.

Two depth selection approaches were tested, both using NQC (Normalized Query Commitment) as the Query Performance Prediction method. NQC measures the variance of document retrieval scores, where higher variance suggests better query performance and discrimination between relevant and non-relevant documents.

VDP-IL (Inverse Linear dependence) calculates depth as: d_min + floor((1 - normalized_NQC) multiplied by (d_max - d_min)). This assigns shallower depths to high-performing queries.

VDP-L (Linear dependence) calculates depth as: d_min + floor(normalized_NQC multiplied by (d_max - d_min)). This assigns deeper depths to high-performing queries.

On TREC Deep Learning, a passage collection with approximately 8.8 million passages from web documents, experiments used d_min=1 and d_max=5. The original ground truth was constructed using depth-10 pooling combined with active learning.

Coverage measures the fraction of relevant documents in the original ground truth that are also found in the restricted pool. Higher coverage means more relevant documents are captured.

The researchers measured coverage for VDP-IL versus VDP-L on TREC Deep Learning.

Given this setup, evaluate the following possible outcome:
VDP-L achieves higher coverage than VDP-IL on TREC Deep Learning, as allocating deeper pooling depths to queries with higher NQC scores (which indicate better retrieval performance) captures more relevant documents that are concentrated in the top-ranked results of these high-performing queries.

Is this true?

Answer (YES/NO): YES